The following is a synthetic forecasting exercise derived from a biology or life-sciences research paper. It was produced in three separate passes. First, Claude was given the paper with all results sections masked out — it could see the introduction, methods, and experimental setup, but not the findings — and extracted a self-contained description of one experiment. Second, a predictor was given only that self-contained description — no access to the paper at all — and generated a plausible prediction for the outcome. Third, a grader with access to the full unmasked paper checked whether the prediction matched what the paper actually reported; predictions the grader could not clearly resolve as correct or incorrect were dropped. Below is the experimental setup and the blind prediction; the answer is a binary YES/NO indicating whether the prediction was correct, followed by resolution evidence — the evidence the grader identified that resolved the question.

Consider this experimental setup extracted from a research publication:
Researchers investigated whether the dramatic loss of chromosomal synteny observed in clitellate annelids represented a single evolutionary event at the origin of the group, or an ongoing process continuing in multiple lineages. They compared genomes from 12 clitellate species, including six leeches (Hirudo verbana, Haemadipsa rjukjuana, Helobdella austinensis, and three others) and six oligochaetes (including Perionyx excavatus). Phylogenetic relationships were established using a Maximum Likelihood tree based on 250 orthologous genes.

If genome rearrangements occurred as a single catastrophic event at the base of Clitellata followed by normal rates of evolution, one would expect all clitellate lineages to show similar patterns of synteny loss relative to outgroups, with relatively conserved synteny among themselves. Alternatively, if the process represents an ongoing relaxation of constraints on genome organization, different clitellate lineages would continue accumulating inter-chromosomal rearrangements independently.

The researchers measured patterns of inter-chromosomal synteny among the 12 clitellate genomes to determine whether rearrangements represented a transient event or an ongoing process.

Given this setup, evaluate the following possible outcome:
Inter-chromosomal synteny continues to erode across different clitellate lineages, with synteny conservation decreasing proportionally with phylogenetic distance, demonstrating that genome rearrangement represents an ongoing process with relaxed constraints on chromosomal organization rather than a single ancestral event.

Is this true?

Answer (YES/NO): YES